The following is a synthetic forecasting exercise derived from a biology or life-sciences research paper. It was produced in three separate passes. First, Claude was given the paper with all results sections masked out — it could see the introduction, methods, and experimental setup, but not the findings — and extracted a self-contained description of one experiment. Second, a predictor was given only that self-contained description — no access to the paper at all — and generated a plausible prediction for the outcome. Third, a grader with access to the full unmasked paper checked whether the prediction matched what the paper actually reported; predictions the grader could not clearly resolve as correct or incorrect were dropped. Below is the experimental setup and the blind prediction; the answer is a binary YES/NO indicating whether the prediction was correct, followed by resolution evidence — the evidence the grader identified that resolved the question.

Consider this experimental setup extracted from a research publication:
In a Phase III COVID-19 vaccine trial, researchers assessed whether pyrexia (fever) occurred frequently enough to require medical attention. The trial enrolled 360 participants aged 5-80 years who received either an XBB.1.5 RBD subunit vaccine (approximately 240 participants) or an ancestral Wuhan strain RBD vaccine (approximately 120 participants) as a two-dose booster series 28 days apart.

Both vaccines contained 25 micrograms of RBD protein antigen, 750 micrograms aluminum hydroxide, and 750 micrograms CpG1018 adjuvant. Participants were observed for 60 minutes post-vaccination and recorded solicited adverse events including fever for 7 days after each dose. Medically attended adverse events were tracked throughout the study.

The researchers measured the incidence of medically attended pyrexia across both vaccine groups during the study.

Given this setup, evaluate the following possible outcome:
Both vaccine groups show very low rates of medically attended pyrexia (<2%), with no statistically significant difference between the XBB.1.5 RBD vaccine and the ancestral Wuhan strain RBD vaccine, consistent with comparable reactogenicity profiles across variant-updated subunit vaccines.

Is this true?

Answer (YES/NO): YES